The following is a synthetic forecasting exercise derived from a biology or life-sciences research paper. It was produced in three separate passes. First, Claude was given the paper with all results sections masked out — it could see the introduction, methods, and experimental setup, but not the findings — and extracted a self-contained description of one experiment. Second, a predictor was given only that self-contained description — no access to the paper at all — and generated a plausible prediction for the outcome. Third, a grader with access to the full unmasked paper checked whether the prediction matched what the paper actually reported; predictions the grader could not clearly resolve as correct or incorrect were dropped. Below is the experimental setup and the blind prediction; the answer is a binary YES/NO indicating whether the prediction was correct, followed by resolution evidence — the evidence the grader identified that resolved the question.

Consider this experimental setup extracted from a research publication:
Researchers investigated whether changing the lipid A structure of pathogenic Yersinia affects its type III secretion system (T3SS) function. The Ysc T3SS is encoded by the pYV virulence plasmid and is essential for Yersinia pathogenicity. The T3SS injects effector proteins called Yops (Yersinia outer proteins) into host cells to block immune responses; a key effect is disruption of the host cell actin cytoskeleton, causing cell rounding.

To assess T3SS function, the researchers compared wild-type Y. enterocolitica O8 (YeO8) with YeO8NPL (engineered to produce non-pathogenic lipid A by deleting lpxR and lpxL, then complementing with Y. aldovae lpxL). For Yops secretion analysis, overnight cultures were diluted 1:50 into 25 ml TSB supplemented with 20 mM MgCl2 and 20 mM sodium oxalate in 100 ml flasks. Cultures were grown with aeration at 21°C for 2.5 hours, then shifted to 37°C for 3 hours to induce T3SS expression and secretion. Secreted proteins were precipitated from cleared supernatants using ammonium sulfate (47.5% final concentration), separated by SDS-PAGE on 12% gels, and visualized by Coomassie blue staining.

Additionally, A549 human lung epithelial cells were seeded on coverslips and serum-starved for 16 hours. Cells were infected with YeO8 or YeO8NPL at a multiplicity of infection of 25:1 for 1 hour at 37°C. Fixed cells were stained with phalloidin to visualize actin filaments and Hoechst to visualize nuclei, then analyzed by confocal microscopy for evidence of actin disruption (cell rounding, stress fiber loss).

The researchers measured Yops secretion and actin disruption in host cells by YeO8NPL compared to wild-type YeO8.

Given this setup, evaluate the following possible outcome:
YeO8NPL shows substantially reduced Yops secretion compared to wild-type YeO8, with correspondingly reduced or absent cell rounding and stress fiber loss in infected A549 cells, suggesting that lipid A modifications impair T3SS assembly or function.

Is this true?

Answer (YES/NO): NO